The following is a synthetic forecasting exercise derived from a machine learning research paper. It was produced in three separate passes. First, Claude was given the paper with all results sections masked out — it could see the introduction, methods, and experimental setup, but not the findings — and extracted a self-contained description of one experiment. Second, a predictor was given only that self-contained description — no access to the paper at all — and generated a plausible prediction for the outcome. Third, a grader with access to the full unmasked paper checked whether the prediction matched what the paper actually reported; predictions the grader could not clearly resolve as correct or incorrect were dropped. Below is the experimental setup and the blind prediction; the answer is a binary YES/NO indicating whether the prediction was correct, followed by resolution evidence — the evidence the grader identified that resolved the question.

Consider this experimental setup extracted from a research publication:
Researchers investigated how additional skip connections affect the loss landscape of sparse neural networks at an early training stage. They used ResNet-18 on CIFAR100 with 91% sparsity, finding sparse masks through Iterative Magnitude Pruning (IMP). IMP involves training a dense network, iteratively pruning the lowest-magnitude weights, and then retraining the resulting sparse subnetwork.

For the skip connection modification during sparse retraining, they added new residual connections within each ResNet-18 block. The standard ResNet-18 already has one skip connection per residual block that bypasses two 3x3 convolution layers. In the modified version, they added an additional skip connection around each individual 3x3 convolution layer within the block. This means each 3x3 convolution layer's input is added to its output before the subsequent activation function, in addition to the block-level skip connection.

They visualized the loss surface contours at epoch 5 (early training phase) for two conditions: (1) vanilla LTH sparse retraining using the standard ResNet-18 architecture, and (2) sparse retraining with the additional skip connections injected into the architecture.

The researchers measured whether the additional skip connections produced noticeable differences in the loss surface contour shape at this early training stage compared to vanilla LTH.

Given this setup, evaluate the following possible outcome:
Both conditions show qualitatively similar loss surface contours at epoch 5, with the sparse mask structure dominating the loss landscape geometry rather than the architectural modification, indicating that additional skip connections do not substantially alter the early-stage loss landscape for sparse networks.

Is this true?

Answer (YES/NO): NO